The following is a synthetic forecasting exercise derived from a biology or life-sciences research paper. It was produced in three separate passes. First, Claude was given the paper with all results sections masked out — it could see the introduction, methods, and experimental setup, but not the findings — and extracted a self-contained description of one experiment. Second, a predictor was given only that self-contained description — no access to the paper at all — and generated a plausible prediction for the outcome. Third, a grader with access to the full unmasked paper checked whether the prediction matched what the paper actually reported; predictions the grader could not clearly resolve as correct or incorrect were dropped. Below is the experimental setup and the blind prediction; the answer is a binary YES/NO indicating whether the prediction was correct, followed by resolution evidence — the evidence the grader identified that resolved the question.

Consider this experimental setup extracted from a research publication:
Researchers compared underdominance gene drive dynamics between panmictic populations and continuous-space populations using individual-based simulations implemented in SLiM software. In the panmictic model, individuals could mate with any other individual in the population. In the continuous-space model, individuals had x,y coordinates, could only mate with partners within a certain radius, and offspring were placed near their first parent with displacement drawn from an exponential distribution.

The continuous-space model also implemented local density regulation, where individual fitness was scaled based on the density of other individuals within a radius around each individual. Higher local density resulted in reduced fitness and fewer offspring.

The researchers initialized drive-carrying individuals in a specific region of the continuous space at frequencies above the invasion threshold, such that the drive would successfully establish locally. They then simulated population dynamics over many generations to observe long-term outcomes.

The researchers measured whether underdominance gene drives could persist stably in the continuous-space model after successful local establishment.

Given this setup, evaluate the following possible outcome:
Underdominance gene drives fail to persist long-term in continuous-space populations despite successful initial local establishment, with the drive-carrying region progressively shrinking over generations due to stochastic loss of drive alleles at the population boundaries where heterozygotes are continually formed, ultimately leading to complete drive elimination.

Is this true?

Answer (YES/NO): NO